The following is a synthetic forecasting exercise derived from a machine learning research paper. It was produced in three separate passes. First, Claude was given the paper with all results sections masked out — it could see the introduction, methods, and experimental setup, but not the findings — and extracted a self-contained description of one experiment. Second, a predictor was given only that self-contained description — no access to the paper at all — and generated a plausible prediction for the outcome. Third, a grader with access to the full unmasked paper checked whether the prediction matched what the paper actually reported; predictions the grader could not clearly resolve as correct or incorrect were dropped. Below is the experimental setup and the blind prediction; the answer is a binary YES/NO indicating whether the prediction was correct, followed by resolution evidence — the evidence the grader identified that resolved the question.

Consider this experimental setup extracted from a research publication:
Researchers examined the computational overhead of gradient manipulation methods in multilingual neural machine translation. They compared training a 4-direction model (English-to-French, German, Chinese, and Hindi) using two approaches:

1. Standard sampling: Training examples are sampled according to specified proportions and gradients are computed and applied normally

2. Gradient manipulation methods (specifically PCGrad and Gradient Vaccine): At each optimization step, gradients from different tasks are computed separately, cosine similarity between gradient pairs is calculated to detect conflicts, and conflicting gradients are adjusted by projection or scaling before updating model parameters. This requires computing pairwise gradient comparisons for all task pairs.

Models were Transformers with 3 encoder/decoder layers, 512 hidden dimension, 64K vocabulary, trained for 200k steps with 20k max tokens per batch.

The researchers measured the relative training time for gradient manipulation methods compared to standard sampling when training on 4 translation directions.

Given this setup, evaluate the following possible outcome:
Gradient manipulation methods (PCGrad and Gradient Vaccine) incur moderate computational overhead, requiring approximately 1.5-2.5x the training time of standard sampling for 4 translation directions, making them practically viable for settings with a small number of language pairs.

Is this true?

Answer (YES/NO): NO